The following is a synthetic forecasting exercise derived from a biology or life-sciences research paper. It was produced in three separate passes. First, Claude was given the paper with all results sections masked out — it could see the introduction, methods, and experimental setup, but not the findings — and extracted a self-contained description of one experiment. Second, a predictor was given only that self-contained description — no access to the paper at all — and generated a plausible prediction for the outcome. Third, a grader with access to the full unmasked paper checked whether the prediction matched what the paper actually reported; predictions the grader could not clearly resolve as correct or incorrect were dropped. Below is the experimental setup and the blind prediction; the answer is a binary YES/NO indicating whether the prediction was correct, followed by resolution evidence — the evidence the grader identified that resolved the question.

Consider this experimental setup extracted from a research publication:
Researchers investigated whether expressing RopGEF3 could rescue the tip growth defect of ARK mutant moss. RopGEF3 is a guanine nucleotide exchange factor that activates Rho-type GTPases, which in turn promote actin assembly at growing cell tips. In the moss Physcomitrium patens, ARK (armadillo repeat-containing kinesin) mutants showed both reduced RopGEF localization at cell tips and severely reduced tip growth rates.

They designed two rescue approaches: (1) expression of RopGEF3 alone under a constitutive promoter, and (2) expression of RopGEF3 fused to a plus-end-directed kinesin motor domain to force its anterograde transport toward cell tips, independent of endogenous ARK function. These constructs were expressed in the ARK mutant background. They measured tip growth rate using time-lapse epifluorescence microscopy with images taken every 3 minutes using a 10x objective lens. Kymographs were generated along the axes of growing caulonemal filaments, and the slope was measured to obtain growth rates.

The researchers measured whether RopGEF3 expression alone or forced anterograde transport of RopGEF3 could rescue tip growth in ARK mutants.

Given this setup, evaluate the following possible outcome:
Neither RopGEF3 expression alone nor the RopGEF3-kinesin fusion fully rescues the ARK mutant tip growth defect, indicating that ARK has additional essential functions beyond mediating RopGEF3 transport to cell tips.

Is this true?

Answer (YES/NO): YES